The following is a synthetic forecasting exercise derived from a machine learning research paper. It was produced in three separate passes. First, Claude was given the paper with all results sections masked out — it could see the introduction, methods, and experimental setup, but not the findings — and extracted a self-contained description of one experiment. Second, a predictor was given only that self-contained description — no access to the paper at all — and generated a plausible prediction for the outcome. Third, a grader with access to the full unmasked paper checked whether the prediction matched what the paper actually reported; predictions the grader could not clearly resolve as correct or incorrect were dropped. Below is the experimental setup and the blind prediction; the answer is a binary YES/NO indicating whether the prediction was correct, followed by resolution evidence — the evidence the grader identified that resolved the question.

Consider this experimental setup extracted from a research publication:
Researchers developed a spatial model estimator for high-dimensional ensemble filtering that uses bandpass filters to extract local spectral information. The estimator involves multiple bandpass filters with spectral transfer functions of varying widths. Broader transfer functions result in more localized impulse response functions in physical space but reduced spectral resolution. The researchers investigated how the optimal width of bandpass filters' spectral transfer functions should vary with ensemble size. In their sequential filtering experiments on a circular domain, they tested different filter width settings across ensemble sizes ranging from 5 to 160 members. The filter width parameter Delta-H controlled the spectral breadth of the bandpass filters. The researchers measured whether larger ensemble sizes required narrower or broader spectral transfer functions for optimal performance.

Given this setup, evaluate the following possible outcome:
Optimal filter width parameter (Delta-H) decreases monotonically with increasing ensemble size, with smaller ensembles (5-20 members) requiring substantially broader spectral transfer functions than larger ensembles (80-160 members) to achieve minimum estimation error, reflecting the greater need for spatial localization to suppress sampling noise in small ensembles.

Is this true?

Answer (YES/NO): NO